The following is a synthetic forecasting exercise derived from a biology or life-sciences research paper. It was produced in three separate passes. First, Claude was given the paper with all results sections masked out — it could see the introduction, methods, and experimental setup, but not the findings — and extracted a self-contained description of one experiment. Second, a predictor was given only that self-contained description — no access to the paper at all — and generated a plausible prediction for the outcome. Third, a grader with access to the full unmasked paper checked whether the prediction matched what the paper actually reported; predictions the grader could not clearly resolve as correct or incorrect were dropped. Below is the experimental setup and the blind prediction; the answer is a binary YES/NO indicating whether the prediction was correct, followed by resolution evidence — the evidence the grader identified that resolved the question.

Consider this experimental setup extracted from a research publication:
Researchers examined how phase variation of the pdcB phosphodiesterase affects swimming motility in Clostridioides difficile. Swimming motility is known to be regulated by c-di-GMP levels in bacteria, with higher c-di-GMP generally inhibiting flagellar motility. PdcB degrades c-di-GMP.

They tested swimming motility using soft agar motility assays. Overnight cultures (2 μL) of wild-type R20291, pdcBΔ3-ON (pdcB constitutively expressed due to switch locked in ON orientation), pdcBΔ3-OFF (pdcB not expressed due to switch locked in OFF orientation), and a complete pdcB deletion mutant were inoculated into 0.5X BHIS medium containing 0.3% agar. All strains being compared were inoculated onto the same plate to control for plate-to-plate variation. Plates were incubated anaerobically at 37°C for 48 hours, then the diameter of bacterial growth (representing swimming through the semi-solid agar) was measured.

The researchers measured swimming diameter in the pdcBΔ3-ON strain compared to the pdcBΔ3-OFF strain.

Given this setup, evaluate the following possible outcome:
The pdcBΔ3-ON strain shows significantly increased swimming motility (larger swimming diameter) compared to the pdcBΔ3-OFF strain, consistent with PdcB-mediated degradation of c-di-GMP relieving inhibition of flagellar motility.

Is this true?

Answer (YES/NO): YES